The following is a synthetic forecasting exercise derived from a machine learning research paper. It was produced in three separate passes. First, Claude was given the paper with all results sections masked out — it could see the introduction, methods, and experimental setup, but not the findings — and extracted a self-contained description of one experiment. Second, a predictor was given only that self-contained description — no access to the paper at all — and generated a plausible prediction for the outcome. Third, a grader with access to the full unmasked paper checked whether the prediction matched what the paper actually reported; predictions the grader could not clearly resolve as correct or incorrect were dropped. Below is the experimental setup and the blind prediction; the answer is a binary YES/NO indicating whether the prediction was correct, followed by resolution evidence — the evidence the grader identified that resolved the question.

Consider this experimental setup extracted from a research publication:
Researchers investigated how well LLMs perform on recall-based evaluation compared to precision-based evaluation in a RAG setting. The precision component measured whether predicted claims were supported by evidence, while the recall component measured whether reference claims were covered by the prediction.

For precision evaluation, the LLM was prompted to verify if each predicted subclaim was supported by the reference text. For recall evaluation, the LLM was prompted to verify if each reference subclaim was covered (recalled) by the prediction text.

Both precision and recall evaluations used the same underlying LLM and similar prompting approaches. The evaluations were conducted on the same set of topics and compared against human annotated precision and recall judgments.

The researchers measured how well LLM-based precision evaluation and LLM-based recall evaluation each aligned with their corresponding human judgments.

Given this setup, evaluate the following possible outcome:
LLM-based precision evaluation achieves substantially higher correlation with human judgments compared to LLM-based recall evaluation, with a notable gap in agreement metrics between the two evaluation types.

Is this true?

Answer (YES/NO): YES